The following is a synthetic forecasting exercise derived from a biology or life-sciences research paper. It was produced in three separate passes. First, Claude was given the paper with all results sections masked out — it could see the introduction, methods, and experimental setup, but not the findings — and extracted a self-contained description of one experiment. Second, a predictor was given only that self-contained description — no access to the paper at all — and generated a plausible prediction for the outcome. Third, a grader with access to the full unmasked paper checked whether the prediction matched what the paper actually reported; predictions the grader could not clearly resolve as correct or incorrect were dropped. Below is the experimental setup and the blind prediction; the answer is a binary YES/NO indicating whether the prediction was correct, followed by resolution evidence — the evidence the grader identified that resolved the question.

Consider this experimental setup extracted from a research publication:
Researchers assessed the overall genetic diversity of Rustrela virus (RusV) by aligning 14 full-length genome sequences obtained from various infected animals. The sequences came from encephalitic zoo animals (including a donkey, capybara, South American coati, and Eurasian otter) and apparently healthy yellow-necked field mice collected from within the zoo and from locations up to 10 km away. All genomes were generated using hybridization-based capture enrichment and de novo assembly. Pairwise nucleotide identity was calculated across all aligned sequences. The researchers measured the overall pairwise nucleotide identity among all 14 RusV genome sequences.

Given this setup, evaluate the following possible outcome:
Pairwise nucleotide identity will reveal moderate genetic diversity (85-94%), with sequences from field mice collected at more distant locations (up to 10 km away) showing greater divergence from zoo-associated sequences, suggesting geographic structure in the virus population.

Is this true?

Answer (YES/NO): NO